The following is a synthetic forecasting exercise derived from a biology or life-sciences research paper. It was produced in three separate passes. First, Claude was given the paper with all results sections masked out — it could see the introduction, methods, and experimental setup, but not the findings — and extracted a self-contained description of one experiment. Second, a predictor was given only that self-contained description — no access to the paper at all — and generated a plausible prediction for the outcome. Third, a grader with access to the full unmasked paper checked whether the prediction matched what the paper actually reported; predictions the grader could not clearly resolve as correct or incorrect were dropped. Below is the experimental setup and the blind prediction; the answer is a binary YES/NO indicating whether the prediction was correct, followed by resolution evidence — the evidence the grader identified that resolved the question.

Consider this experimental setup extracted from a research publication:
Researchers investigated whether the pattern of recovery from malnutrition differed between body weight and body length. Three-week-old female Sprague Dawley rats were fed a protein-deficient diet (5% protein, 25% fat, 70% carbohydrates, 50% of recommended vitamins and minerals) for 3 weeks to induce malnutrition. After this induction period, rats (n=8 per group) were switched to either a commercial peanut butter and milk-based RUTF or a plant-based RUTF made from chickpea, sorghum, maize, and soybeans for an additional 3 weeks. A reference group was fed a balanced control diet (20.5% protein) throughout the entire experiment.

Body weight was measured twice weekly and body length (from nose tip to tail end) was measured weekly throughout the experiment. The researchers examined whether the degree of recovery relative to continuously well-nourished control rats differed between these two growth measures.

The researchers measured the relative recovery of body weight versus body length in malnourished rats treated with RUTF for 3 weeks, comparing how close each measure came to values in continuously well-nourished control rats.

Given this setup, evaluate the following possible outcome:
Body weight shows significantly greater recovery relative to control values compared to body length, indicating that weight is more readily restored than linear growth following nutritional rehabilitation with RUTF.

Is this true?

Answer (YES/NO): YES